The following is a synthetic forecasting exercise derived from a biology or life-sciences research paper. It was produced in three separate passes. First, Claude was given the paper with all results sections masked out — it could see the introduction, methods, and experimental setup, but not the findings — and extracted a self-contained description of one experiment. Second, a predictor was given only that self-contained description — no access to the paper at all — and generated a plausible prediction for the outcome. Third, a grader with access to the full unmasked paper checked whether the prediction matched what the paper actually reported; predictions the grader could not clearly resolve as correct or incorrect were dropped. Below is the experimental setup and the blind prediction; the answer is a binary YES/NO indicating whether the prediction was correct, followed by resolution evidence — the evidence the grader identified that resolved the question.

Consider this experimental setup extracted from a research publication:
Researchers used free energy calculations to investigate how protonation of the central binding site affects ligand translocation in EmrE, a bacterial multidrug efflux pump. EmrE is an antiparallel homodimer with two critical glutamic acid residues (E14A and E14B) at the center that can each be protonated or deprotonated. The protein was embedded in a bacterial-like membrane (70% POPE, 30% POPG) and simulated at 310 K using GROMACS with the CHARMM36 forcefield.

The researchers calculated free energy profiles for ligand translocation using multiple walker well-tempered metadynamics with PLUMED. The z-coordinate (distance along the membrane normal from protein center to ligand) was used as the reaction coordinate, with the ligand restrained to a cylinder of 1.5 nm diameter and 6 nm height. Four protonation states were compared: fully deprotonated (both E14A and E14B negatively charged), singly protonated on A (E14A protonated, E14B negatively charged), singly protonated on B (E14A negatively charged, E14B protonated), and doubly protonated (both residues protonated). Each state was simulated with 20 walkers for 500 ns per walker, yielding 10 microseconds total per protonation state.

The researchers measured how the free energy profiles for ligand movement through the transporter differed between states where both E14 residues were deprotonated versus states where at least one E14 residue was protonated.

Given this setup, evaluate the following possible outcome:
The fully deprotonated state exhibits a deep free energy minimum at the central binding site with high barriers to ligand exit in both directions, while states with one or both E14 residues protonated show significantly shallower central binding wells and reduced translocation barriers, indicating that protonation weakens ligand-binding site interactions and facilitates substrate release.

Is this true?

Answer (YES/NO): YES